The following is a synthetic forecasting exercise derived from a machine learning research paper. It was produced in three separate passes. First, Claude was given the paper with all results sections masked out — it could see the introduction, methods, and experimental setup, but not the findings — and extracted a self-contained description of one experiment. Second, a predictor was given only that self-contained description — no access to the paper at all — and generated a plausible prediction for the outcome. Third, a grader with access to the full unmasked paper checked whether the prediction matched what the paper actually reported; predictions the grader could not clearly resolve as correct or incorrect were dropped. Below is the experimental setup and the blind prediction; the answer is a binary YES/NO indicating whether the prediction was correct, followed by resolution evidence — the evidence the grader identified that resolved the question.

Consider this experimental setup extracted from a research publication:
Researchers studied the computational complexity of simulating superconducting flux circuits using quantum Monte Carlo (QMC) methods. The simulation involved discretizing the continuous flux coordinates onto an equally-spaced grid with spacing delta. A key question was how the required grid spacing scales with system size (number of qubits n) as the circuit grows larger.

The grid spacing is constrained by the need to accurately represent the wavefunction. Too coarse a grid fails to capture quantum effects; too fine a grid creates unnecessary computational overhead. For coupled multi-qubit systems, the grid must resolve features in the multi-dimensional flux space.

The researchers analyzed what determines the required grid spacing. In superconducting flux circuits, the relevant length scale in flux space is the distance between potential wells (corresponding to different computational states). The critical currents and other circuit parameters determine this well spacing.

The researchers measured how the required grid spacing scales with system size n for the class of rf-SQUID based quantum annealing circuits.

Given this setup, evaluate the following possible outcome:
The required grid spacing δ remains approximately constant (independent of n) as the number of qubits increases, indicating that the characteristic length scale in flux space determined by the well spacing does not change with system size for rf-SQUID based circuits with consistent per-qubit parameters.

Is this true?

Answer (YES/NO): YES